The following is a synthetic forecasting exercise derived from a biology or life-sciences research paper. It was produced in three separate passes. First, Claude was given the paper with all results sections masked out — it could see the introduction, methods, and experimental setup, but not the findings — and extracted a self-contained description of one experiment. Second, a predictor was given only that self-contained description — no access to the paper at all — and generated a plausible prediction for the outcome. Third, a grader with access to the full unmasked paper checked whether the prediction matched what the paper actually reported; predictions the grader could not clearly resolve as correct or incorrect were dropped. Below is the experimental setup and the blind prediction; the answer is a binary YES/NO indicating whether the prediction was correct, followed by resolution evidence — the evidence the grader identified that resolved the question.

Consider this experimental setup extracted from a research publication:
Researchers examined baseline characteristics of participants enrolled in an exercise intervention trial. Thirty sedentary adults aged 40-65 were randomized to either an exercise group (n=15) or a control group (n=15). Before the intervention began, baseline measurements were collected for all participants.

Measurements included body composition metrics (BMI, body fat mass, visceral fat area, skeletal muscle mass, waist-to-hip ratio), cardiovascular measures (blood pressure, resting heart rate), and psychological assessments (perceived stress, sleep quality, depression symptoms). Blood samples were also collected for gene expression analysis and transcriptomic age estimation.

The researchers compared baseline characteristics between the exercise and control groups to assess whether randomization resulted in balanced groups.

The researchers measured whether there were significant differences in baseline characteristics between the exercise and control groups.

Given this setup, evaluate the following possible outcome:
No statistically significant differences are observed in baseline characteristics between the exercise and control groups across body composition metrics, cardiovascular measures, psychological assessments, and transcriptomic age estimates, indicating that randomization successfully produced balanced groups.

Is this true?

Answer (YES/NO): YES